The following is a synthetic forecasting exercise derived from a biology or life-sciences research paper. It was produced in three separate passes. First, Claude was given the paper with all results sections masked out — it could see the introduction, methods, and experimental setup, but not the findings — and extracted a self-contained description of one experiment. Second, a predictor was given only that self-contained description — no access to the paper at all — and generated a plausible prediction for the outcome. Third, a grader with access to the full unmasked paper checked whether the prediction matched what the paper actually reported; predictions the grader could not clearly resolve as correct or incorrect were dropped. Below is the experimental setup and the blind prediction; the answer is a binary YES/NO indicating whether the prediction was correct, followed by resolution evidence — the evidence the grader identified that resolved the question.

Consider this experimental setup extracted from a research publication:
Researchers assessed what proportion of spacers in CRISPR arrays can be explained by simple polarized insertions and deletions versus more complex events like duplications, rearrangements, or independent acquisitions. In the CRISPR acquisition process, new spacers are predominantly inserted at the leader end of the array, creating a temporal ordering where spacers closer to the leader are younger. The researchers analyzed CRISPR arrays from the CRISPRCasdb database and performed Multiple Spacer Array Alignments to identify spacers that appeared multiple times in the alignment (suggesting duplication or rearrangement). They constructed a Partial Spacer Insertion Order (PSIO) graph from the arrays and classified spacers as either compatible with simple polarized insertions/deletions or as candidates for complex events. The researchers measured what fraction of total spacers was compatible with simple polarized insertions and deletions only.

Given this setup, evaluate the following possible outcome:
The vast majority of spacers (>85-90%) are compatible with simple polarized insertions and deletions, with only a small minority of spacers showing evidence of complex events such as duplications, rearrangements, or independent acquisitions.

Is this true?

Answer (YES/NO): YES